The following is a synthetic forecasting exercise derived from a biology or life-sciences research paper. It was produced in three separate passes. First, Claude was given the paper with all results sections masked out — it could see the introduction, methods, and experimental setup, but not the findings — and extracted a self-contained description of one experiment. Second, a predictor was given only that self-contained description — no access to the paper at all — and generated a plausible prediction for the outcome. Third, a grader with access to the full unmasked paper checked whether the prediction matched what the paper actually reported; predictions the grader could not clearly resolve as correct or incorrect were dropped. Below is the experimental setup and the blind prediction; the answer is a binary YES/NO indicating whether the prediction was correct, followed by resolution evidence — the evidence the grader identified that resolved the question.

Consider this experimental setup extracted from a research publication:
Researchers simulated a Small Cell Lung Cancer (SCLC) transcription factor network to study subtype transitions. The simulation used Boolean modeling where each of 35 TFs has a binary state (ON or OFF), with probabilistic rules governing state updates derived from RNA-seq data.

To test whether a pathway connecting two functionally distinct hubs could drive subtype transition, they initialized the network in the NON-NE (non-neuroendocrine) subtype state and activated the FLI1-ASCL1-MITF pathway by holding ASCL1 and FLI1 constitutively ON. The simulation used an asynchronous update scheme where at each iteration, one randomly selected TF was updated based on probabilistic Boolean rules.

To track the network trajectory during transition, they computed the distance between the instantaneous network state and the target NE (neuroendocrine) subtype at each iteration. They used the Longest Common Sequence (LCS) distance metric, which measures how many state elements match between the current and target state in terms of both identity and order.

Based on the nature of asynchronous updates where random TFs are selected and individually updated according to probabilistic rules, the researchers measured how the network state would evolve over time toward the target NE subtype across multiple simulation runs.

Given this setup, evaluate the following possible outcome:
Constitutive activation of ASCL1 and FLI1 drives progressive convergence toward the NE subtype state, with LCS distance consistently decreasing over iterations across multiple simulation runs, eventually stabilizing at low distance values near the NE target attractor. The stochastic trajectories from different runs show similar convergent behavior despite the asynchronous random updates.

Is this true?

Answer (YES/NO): NO